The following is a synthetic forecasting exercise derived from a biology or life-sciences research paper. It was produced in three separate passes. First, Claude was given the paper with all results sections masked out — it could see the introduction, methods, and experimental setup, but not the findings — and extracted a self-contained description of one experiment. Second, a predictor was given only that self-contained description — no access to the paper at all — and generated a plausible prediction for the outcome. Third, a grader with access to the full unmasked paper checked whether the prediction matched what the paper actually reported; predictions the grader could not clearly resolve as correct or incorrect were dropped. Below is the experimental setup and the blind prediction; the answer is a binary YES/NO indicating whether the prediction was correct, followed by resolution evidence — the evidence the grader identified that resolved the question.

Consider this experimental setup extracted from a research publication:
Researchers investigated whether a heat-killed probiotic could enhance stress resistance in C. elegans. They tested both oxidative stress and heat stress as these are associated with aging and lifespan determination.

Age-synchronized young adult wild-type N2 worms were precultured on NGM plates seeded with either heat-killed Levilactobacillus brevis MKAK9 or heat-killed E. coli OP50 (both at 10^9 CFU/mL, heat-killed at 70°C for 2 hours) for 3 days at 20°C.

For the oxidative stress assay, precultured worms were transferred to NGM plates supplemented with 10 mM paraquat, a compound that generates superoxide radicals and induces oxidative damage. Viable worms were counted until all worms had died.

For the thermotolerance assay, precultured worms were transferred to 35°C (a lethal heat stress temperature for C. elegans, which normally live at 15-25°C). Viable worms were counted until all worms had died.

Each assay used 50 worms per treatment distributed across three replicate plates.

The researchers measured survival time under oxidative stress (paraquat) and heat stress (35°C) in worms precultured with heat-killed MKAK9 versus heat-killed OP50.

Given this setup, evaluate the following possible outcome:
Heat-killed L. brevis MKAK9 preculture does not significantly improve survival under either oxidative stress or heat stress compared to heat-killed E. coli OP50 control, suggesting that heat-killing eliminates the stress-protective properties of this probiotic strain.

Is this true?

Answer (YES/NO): NO